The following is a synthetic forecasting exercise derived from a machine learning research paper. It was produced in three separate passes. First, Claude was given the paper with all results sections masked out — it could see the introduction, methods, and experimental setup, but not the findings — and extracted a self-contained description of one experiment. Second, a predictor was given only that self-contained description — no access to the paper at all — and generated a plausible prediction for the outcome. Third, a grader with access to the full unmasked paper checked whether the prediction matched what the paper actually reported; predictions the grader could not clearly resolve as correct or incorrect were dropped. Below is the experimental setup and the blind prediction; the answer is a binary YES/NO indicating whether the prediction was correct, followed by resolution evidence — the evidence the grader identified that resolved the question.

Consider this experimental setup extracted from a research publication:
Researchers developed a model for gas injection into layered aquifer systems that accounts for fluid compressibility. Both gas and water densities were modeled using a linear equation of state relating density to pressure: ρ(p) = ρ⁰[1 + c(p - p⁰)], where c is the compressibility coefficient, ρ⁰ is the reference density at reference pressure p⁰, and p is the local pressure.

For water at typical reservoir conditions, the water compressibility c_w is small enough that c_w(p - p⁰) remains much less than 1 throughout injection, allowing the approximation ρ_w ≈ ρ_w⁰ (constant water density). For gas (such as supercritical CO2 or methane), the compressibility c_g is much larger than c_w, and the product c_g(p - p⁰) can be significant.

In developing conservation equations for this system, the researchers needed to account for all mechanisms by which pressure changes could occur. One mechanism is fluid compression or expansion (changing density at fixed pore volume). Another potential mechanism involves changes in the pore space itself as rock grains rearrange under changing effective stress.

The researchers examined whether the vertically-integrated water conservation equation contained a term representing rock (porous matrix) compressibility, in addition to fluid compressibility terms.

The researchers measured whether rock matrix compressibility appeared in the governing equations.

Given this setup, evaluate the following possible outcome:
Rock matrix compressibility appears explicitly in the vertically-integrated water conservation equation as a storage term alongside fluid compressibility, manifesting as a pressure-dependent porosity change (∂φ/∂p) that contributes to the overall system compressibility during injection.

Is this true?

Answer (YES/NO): YES